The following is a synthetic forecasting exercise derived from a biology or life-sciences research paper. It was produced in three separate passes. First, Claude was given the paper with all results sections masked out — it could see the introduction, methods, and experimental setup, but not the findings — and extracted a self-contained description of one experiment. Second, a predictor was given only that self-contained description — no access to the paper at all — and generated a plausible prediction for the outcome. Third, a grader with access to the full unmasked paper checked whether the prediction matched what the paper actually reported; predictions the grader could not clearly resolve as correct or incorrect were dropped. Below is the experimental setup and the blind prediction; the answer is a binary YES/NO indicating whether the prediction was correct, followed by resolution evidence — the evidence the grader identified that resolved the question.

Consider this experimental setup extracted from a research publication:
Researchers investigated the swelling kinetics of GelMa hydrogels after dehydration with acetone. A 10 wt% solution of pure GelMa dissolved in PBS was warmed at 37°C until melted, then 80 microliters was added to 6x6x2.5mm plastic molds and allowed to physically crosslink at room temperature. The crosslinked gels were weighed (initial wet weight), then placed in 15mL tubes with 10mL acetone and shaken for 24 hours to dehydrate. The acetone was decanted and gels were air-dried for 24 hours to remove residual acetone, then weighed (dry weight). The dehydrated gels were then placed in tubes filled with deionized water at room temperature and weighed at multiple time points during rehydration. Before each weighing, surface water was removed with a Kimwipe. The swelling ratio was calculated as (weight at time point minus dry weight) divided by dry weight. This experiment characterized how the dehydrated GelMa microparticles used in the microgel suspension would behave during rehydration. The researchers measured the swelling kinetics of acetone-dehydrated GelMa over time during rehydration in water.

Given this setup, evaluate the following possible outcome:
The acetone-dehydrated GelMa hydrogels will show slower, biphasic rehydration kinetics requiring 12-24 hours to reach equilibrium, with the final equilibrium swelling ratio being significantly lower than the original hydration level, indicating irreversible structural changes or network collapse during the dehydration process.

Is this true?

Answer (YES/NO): NO